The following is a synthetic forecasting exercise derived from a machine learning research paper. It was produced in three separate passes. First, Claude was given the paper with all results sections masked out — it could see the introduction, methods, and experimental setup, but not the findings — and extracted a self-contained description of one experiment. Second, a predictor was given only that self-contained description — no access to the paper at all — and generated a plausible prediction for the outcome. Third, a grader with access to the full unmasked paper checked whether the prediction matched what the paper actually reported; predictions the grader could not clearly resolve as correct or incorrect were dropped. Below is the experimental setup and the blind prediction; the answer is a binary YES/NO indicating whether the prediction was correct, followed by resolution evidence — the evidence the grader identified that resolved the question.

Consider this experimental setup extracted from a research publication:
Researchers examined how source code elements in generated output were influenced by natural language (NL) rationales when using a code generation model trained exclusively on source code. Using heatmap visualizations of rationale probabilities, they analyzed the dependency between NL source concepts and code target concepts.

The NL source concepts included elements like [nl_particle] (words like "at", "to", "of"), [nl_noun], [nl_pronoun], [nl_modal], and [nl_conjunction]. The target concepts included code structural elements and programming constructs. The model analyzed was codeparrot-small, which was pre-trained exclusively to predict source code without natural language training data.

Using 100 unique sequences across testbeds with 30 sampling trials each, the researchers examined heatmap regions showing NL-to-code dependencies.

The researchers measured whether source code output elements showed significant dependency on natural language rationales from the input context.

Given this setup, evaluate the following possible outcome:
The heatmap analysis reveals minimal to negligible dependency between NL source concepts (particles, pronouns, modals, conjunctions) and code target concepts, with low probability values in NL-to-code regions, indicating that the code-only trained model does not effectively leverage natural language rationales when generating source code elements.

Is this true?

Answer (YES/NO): YES